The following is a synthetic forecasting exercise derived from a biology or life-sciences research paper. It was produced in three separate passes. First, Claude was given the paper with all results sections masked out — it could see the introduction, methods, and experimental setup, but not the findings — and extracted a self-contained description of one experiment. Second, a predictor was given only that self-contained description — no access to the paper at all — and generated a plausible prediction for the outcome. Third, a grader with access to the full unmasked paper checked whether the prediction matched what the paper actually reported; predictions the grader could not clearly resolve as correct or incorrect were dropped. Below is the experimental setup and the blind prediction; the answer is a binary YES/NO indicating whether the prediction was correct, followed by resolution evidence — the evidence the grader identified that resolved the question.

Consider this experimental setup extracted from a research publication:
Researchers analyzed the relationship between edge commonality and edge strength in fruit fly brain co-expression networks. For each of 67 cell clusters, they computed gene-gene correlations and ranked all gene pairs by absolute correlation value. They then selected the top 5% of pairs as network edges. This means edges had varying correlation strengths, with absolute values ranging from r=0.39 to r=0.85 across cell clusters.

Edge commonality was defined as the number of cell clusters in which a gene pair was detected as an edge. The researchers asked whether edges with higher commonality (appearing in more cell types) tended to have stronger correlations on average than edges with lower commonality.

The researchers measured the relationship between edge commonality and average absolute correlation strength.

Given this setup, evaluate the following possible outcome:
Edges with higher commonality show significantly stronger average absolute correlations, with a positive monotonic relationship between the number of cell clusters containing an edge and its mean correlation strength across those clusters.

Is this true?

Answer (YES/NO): YES